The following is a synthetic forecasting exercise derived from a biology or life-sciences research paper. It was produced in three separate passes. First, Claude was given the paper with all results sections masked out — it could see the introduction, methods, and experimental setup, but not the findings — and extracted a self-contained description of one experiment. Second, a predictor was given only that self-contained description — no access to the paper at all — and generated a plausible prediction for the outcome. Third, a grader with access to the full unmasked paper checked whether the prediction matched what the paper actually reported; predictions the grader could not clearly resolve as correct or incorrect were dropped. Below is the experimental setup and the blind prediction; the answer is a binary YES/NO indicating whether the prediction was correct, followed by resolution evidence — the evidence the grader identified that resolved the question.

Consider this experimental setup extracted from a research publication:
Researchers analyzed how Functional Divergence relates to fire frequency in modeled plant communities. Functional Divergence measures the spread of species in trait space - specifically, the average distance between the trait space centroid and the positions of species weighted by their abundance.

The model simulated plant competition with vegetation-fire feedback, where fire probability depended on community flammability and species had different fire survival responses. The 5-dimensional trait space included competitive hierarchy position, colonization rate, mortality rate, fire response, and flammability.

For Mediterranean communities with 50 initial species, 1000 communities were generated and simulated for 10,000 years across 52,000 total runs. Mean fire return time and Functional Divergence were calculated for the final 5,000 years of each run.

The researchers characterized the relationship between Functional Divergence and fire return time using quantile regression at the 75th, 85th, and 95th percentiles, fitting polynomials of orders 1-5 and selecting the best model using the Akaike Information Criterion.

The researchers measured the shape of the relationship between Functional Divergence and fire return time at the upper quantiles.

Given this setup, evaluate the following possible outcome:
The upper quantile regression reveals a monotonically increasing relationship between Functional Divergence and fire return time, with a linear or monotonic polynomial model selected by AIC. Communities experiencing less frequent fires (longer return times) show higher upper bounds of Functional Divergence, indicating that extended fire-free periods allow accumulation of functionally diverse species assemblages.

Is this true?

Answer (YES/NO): NO